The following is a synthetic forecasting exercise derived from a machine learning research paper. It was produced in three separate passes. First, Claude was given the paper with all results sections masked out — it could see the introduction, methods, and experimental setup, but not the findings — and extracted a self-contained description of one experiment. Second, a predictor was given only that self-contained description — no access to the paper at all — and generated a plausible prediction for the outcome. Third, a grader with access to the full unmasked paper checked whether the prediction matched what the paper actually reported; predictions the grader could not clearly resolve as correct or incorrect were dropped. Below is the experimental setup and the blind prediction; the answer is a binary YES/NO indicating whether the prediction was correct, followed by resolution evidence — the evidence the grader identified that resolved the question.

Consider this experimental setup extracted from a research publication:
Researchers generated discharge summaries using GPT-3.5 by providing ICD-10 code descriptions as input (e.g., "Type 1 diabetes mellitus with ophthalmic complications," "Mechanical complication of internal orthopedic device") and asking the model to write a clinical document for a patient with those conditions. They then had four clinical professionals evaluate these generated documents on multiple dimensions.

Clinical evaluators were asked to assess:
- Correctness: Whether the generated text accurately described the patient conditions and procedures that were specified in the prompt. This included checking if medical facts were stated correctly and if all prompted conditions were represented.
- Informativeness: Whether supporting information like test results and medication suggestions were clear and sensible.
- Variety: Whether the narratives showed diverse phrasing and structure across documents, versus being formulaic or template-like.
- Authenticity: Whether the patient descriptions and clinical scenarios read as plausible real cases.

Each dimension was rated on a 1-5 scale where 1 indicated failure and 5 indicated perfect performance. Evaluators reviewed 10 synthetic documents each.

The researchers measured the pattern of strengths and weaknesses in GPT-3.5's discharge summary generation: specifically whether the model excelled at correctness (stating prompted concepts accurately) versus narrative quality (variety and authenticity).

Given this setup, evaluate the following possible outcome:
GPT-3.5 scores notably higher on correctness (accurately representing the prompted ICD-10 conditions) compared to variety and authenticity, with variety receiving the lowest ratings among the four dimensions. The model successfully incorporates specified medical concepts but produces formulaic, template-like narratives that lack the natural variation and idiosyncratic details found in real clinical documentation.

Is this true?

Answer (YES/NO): NO